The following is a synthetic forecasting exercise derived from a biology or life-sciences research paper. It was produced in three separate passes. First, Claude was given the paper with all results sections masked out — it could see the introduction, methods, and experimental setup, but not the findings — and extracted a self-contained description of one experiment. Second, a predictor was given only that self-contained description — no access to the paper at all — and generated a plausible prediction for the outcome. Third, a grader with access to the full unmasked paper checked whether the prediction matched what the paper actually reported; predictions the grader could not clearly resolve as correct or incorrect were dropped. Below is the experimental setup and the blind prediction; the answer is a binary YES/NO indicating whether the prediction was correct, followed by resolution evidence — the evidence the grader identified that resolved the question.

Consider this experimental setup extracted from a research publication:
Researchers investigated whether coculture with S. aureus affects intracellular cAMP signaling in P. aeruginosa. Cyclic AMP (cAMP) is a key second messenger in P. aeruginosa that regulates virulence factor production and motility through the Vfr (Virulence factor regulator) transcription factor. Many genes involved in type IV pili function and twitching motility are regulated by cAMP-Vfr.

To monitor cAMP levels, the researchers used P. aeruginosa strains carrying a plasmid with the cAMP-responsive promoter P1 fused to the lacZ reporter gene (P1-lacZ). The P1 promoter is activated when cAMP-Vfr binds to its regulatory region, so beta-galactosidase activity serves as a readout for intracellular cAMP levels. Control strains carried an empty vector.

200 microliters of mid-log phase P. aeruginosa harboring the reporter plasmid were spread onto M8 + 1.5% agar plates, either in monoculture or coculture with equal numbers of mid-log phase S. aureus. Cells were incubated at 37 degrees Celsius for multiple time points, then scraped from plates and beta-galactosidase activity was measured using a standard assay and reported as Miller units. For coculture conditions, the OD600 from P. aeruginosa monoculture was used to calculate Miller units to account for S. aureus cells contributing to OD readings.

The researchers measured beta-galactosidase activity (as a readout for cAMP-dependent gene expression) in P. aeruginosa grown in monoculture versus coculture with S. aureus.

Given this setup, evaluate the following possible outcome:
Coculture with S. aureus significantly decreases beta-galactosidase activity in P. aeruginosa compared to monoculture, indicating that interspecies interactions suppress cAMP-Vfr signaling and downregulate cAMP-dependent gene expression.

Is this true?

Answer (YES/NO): YES